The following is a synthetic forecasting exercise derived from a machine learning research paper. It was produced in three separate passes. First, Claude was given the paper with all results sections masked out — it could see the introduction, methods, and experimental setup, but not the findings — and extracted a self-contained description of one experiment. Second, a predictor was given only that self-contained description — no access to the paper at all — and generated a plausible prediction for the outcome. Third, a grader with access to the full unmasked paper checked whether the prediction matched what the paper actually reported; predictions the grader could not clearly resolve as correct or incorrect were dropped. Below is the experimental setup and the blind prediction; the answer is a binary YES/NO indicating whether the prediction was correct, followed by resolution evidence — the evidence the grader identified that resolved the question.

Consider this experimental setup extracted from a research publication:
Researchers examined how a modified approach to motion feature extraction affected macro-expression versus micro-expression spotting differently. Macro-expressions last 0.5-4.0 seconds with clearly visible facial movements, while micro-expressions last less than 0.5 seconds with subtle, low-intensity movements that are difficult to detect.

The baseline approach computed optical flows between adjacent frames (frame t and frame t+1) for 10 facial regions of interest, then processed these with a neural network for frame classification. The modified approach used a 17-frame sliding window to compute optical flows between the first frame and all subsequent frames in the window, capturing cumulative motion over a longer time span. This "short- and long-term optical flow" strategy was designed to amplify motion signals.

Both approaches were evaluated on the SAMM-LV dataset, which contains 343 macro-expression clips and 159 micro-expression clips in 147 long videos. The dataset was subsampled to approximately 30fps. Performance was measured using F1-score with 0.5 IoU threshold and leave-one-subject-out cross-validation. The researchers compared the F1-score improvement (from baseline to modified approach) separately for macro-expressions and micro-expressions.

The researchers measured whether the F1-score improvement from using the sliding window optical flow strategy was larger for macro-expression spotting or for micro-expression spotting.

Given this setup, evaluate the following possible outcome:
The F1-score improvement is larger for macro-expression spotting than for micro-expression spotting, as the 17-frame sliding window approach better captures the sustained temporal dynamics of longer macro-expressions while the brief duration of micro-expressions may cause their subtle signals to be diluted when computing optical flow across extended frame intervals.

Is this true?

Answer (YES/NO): NO